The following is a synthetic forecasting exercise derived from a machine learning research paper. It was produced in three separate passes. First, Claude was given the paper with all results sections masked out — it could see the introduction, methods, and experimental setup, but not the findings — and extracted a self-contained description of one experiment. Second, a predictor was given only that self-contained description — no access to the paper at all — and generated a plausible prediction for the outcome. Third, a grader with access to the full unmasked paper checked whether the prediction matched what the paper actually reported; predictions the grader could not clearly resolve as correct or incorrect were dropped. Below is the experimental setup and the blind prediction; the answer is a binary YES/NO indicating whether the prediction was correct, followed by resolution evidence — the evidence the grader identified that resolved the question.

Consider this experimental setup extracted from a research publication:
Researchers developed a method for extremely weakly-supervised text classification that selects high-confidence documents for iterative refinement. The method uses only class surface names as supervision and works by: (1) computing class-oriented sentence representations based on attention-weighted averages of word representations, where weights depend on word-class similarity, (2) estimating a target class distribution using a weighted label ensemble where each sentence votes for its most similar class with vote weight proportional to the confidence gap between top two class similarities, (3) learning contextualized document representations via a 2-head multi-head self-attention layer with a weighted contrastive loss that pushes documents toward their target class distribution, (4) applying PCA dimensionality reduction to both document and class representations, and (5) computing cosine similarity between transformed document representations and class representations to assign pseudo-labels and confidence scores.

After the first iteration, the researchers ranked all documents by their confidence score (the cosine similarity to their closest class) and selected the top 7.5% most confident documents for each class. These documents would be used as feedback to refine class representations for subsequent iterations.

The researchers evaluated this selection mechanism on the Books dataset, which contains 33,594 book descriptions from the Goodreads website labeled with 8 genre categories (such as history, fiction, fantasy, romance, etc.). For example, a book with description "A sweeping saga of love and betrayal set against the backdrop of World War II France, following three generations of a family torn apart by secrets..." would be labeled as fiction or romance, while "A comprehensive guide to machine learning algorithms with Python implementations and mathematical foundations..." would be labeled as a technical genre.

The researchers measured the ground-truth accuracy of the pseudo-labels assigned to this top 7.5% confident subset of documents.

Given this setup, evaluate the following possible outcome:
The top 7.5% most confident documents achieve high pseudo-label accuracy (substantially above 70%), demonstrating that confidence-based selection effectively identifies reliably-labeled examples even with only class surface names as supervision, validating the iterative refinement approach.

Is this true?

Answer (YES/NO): YES